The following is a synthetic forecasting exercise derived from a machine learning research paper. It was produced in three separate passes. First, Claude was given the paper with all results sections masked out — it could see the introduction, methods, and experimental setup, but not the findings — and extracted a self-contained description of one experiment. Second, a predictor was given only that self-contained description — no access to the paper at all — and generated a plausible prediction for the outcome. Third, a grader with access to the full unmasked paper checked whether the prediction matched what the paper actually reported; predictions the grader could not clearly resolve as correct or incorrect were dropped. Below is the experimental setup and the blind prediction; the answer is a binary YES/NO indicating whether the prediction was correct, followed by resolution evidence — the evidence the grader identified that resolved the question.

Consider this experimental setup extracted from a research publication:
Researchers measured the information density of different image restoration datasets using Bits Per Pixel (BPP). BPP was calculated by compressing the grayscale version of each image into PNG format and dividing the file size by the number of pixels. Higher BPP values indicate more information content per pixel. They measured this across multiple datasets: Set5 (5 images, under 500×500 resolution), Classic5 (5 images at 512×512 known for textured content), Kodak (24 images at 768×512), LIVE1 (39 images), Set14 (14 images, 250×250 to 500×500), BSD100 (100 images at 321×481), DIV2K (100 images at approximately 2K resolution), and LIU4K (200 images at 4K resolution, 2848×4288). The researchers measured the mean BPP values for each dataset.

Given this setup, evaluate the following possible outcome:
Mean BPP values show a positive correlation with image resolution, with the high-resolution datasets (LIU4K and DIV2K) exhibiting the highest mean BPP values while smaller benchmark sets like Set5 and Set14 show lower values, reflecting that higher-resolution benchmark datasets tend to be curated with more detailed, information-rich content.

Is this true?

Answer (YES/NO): NO